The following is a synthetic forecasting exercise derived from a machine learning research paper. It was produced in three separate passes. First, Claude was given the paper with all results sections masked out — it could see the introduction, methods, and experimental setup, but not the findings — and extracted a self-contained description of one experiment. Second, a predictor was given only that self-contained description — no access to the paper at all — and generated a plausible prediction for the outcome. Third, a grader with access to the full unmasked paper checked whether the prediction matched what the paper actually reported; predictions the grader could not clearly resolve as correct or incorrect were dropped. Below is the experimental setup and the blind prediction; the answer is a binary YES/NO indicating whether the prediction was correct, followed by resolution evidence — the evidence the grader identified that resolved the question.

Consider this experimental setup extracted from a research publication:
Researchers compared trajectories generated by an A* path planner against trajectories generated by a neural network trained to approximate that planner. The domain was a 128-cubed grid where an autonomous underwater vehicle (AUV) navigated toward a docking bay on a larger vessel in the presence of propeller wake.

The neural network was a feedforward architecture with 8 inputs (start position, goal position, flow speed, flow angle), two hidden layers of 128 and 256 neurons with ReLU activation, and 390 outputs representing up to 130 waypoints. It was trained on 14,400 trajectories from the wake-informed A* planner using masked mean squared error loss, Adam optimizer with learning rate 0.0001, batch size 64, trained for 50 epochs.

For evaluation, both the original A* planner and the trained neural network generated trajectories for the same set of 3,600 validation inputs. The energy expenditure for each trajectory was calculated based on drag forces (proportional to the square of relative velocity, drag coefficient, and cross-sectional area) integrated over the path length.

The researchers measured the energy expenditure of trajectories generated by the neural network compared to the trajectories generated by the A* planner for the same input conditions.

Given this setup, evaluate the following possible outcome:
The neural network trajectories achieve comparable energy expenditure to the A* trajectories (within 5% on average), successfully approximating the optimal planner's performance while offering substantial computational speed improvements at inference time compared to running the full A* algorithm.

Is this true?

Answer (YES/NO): NO